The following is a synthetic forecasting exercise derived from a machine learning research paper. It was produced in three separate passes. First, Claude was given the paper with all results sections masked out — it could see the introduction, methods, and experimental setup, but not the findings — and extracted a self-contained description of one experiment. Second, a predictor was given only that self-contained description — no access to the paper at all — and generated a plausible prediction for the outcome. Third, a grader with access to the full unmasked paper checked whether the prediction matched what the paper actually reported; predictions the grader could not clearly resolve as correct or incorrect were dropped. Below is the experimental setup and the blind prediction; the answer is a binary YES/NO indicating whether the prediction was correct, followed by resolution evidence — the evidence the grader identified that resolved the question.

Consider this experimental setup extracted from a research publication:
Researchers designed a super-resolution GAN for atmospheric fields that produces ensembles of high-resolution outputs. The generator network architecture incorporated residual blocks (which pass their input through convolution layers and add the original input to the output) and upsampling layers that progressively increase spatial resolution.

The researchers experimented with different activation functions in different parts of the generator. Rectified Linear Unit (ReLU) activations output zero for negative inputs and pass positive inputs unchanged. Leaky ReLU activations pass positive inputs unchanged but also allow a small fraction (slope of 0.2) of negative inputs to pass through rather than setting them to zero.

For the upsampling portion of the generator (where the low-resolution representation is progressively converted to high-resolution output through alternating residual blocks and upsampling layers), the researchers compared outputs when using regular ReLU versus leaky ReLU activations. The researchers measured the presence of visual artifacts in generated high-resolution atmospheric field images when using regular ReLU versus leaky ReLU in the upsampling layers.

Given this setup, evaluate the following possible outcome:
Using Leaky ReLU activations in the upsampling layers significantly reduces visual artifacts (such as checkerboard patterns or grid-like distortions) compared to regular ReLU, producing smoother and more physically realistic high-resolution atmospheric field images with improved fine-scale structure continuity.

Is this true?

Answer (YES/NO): NO